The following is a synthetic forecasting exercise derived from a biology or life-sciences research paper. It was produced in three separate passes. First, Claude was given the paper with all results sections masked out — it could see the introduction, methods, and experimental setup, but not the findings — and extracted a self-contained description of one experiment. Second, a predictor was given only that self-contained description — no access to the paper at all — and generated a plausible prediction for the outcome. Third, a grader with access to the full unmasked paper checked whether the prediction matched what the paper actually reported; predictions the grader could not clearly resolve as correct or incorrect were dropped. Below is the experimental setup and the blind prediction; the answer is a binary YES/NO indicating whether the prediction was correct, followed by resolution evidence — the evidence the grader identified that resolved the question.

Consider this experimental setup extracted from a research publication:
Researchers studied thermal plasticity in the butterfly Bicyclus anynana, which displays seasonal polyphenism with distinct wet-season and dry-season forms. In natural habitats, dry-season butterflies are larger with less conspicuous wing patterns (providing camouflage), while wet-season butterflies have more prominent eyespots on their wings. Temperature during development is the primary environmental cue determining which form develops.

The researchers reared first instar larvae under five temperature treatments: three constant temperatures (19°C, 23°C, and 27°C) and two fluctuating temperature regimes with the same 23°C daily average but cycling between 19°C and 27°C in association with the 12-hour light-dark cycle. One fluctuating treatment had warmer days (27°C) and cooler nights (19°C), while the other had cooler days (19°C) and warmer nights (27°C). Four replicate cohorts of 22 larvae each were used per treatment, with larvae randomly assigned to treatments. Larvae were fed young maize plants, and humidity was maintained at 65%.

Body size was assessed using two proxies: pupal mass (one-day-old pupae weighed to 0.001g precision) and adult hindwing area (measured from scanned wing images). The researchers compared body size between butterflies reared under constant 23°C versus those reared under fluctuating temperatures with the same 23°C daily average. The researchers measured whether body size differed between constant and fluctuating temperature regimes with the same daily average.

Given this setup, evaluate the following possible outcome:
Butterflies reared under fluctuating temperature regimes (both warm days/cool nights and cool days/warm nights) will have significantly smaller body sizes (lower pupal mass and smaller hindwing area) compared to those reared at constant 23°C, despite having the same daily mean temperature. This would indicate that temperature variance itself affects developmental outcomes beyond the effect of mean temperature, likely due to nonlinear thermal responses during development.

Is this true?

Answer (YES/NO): NO